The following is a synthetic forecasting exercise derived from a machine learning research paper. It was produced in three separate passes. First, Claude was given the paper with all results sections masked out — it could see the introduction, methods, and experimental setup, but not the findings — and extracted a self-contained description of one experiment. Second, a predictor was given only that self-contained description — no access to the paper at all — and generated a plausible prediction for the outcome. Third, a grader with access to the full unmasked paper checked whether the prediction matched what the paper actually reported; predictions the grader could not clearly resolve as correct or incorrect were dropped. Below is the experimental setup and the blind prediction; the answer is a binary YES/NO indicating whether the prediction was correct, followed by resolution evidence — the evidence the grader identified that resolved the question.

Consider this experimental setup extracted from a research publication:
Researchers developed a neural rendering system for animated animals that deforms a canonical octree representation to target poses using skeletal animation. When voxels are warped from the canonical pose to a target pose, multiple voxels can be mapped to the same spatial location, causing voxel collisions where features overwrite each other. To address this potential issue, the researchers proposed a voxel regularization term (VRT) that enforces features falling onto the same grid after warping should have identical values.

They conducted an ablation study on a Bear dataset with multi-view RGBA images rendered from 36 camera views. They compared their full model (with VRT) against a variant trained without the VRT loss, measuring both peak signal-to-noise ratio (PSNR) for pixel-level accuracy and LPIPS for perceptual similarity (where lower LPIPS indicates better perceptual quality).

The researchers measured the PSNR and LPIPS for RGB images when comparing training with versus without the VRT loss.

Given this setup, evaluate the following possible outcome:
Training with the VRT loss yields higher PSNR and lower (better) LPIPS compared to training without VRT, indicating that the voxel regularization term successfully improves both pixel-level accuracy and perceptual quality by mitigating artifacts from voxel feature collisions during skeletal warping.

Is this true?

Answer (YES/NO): NO